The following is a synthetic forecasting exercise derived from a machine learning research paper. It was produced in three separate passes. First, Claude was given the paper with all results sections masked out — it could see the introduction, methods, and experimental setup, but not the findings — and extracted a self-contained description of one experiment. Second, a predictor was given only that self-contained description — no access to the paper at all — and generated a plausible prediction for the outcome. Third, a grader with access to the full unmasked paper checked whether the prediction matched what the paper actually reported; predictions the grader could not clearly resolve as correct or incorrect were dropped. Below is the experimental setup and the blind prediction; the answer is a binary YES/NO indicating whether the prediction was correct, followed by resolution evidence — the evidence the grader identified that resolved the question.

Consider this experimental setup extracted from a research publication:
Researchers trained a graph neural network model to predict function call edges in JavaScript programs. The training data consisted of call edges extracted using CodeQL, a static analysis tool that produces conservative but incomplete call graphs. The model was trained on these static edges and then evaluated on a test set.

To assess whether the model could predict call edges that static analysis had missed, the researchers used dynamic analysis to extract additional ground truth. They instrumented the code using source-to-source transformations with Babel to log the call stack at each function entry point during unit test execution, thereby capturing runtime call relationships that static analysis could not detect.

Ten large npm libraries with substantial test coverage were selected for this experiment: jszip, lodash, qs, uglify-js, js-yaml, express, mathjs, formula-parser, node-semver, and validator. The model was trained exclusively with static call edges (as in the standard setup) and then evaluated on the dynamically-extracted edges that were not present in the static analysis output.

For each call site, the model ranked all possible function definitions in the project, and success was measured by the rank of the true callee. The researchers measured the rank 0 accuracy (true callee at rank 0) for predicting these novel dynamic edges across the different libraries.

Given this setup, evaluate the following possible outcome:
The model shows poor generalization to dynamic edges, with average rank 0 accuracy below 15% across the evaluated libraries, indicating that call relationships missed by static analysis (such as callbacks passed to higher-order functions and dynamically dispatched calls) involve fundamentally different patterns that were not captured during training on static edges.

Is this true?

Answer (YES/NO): NO